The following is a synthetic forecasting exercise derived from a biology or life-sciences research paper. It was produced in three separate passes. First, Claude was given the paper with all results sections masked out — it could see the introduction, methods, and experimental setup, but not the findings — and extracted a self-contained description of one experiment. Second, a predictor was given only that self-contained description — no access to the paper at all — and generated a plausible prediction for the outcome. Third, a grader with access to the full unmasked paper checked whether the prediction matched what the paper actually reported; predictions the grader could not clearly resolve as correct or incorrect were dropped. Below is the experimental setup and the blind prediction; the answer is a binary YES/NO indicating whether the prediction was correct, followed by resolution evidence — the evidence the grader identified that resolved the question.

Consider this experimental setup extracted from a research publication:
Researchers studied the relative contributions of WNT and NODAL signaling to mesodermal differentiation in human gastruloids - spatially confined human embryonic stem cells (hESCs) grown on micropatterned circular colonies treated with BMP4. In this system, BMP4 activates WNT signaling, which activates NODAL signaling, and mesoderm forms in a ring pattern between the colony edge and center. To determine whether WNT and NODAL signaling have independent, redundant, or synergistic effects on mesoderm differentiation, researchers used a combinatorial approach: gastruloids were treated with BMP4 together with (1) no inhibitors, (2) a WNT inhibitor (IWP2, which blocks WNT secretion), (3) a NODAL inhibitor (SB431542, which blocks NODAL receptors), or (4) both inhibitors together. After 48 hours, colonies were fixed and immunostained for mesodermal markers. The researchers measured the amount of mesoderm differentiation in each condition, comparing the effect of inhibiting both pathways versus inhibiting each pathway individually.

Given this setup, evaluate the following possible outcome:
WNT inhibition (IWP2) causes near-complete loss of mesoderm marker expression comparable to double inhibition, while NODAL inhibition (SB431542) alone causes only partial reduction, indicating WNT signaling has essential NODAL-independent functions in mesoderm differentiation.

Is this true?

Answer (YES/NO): YES